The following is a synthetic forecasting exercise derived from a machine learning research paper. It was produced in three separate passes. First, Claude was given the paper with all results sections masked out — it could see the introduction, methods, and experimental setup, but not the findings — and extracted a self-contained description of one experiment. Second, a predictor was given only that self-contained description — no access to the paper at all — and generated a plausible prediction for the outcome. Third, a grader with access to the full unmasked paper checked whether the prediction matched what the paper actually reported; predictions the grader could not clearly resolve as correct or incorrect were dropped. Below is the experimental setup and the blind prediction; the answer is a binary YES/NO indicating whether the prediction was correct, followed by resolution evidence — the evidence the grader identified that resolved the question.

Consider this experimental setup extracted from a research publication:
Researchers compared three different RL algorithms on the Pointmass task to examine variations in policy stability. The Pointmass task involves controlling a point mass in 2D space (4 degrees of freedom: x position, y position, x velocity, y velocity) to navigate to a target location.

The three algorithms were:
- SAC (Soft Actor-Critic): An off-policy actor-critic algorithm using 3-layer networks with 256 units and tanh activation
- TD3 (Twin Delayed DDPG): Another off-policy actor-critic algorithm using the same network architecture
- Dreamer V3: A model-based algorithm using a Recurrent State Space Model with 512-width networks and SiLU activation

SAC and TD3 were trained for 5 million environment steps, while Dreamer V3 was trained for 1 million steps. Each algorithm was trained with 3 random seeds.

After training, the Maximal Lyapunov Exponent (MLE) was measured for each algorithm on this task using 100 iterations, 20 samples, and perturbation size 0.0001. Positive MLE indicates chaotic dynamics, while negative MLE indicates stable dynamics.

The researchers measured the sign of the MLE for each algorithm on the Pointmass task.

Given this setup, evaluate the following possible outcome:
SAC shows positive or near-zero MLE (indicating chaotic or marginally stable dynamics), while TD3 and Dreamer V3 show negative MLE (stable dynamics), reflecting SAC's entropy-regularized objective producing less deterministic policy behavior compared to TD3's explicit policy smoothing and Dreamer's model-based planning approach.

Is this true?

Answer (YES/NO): NO